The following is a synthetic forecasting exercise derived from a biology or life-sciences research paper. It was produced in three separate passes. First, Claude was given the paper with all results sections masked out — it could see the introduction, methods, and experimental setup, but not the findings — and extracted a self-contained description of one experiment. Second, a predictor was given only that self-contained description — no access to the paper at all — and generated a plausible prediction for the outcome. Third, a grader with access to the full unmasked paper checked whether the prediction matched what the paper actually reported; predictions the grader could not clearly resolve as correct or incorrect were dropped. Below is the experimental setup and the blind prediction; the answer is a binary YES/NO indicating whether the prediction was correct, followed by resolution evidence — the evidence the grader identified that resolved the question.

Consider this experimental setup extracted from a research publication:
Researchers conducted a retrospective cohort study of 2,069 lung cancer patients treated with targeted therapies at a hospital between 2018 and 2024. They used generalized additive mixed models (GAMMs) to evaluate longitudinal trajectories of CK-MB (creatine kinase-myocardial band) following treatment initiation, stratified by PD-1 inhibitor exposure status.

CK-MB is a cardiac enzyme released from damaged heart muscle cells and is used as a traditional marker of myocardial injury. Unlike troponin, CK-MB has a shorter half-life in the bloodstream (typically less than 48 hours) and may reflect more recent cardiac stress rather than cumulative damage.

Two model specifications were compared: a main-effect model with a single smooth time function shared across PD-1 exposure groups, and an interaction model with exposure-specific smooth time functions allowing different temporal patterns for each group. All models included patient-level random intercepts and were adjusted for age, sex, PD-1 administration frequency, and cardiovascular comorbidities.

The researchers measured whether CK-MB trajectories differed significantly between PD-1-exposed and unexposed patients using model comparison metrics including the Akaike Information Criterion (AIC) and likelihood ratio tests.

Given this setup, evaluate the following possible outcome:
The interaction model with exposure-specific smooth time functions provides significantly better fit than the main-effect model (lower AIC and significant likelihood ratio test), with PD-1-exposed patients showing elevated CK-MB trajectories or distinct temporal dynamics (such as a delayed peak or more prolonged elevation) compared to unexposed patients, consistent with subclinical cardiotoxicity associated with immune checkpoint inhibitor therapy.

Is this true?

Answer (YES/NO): YES